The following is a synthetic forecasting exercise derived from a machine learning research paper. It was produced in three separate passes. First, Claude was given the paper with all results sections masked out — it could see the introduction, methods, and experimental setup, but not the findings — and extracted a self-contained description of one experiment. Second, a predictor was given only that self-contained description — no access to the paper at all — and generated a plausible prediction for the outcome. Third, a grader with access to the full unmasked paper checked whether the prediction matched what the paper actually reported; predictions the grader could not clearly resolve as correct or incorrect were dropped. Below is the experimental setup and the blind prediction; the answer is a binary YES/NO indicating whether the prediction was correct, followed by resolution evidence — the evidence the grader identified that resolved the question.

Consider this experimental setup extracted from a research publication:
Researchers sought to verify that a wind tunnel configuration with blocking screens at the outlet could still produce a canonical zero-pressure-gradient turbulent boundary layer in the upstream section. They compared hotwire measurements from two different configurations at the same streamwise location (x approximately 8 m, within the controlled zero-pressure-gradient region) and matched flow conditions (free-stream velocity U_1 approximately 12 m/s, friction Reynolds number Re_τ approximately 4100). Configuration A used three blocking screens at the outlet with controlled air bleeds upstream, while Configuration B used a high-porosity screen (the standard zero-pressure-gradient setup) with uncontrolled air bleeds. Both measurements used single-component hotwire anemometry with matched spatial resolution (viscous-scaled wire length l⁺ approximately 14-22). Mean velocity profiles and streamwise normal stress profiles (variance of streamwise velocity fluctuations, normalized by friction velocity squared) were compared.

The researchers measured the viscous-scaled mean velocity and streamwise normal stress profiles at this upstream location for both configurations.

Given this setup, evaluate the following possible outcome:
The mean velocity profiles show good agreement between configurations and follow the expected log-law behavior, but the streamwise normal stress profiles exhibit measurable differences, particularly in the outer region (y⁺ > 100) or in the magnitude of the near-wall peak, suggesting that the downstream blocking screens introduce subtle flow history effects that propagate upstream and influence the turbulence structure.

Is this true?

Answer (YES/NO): NO